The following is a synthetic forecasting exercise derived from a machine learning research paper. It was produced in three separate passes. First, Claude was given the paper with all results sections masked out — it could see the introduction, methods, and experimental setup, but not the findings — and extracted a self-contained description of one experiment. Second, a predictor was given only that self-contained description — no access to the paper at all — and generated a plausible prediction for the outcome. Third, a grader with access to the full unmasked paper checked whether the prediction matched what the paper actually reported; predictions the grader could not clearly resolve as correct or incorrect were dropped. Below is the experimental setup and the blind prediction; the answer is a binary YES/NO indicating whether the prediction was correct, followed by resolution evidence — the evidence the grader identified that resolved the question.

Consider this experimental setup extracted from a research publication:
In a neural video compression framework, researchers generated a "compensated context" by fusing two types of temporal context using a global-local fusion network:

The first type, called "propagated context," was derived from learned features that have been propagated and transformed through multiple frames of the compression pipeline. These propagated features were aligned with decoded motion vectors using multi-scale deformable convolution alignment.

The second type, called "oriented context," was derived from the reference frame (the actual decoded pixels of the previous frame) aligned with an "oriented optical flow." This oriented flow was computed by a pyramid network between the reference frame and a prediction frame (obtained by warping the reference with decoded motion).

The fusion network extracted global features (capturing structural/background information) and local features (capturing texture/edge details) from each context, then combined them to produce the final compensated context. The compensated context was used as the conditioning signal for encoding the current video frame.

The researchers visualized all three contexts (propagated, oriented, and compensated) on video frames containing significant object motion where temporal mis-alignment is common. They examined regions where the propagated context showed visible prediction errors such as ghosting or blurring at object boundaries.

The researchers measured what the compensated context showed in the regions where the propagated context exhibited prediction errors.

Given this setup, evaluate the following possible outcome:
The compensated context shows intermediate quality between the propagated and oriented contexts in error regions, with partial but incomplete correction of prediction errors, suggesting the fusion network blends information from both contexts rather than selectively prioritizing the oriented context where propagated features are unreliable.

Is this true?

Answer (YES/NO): NO